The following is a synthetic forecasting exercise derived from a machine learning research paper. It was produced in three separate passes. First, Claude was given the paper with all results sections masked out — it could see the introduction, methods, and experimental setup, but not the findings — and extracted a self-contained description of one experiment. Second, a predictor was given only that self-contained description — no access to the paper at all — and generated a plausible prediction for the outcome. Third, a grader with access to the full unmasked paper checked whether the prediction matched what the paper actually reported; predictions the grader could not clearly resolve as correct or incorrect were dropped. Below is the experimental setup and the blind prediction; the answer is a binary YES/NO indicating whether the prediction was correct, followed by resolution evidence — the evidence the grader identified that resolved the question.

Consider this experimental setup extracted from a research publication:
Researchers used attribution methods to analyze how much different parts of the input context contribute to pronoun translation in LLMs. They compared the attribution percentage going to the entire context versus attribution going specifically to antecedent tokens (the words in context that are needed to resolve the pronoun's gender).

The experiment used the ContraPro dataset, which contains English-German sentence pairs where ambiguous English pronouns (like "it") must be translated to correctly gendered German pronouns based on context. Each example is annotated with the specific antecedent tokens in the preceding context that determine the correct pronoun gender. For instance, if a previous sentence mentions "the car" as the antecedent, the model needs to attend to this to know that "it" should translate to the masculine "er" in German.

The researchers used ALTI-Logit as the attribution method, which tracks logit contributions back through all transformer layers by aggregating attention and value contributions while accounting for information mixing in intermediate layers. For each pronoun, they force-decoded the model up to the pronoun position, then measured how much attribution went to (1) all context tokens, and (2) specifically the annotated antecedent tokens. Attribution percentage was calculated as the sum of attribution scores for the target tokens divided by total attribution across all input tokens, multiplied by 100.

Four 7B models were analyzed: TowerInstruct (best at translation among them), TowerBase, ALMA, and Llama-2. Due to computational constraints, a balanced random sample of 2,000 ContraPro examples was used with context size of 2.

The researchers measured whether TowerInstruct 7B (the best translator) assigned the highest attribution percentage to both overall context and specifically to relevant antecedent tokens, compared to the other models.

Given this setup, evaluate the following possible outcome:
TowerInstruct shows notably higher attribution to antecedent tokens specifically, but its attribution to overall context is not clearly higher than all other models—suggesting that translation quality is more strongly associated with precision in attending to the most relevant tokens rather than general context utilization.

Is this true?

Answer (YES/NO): NO